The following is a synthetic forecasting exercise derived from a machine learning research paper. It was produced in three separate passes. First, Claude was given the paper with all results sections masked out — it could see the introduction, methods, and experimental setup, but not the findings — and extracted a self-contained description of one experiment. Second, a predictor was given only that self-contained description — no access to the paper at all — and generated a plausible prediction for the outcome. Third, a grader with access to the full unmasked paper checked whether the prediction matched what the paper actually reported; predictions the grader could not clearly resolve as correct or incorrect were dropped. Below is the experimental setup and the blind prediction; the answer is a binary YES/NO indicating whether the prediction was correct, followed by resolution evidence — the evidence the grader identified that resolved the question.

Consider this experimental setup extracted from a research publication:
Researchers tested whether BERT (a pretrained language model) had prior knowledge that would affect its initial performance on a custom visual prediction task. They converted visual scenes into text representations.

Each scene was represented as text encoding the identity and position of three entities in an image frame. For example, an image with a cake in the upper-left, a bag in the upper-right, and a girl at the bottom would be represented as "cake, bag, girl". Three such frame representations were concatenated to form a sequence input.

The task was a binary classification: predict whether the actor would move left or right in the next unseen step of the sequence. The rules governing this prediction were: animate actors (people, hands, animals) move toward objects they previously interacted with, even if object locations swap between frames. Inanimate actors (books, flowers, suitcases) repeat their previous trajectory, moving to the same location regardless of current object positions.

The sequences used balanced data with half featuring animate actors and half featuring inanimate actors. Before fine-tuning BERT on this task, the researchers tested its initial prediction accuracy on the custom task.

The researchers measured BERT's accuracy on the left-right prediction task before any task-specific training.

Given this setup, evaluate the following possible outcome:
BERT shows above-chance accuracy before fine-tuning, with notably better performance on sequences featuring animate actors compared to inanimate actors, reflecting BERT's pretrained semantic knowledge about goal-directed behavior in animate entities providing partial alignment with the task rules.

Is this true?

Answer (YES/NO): NO